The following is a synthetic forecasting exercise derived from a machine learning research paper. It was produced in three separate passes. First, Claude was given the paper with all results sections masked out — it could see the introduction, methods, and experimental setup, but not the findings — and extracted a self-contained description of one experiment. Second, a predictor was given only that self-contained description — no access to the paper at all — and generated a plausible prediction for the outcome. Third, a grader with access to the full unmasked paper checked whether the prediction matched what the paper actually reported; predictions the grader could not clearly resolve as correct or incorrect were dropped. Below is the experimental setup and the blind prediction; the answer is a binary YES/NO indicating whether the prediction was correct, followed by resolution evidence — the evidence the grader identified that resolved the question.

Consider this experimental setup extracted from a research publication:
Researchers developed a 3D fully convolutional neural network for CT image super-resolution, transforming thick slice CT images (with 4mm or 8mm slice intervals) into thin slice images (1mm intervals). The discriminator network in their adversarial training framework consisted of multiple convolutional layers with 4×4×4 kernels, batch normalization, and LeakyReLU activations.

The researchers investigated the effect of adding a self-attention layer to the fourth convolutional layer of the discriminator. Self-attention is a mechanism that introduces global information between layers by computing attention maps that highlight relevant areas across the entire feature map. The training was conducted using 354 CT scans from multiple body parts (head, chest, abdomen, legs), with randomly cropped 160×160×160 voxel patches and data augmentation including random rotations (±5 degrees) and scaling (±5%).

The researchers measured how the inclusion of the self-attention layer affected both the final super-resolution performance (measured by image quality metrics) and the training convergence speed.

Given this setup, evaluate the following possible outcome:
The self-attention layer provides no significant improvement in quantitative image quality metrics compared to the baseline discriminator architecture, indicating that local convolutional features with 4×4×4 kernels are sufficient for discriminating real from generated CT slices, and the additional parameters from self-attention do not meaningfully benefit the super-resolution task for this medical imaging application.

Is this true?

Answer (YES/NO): NO